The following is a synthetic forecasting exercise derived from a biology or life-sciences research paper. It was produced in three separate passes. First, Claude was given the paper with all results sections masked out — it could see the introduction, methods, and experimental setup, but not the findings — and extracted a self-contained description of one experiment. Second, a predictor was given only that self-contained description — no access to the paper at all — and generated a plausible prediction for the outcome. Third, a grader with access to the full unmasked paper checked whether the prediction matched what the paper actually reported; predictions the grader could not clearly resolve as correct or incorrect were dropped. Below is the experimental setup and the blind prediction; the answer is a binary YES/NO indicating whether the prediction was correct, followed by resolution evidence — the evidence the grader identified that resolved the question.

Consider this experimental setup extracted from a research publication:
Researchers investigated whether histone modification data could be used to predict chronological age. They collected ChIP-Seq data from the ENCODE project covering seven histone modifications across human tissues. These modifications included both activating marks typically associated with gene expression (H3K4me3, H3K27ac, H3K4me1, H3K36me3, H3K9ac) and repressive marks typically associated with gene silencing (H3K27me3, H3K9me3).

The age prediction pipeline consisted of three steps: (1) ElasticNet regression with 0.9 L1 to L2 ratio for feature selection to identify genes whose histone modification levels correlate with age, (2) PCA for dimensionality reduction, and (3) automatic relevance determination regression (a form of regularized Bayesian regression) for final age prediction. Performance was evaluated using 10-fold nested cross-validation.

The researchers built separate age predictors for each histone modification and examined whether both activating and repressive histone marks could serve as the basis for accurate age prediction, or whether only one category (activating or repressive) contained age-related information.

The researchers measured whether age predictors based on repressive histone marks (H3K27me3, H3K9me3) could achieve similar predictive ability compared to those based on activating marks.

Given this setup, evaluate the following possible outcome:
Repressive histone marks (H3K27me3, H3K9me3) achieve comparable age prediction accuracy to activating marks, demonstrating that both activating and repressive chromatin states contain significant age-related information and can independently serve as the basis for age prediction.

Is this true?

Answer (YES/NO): NO